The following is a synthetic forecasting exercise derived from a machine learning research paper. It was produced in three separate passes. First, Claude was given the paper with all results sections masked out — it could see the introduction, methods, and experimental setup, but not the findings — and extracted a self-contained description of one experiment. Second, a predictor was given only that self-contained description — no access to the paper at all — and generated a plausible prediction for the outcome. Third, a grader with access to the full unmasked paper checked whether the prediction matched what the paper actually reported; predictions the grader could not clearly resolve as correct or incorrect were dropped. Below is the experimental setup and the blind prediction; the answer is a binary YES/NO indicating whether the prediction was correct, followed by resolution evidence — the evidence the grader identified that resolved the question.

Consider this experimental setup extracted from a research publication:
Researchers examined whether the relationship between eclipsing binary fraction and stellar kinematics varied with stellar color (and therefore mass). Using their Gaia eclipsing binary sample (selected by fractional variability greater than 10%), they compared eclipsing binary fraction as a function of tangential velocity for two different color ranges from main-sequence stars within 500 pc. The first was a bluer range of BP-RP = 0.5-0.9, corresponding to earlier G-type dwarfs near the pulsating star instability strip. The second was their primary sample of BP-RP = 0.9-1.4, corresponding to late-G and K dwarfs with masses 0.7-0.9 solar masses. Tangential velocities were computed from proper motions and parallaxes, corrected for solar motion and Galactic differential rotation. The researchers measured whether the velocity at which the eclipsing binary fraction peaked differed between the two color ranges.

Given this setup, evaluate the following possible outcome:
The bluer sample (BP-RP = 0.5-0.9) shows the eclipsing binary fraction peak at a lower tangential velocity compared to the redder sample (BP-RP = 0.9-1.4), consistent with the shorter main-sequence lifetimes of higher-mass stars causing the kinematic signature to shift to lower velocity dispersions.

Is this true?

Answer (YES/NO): NO